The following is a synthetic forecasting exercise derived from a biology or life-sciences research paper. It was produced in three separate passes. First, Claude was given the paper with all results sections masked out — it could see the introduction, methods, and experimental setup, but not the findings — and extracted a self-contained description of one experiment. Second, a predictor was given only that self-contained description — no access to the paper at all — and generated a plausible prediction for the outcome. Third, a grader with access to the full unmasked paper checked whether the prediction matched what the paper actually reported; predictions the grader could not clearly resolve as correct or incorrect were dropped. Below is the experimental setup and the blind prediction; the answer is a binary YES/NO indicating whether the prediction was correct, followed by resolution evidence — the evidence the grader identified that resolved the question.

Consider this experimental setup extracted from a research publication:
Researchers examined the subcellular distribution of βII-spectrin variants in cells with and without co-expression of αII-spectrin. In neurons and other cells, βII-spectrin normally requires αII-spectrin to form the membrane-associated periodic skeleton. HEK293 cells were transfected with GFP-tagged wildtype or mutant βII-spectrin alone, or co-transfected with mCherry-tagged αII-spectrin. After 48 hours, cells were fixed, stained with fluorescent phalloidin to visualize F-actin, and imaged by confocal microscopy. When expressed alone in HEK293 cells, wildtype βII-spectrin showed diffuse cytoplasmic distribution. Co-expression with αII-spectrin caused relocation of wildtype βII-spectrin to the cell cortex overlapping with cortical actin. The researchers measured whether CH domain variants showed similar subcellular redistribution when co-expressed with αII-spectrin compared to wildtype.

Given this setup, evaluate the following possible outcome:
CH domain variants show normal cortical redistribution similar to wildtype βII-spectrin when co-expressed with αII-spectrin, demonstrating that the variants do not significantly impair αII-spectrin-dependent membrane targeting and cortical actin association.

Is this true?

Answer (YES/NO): NO